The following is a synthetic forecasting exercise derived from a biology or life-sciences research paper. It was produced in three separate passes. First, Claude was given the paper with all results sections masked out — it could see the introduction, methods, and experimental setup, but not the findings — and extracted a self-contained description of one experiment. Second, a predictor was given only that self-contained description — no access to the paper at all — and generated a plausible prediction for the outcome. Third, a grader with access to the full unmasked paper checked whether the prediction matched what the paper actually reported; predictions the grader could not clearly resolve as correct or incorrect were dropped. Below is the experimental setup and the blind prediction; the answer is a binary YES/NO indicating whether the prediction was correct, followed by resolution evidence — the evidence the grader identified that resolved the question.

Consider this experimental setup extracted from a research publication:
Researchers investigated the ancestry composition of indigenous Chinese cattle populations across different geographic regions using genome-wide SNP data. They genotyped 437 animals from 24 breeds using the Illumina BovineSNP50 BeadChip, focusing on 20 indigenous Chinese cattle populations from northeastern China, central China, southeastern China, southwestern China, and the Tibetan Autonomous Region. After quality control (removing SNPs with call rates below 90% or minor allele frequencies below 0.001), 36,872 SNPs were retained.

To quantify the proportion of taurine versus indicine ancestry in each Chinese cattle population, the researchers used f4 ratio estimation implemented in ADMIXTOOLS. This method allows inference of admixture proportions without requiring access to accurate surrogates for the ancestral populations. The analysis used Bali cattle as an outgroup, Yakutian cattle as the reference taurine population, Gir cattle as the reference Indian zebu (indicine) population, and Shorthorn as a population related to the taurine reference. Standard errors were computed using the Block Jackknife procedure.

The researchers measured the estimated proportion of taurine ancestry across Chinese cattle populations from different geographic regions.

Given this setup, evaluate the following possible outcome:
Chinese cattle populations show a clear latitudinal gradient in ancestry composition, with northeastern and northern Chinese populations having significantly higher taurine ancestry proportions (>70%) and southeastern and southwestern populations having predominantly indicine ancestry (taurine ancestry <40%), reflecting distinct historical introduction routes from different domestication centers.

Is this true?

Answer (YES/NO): NO